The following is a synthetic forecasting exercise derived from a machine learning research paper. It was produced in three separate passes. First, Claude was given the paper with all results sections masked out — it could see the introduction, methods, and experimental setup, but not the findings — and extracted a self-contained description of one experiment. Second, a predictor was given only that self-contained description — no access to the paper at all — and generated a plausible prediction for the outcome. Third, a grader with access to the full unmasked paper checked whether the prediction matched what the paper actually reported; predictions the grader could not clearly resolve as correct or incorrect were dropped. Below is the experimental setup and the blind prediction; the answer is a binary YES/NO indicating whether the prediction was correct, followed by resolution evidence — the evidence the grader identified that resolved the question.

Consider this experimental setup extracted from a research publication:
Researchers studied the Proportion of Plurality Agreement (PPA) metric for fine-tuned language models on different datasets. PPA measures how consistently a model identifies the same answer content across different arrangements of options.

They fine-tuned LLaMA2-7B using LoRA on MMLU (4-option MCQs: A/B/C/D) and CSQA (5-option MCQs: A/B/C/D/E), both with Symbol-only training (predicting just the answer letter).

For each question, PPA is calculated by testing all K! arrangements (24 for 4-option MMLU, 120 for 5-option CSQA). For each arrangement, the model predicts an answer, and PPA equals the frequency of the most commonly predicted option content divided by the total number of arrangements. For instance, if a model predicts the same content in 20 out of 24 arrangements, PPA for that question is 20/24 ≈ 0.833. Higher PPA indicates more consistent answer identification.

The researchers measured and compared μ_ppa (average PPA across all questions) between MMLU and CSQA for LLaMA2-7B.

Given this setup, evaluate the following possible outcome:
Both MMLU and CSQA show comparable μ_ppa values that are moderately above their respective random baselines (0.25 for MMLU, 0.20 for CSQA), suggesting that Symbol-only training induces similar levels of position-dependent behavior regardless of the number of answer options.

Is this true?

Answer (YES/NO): NO